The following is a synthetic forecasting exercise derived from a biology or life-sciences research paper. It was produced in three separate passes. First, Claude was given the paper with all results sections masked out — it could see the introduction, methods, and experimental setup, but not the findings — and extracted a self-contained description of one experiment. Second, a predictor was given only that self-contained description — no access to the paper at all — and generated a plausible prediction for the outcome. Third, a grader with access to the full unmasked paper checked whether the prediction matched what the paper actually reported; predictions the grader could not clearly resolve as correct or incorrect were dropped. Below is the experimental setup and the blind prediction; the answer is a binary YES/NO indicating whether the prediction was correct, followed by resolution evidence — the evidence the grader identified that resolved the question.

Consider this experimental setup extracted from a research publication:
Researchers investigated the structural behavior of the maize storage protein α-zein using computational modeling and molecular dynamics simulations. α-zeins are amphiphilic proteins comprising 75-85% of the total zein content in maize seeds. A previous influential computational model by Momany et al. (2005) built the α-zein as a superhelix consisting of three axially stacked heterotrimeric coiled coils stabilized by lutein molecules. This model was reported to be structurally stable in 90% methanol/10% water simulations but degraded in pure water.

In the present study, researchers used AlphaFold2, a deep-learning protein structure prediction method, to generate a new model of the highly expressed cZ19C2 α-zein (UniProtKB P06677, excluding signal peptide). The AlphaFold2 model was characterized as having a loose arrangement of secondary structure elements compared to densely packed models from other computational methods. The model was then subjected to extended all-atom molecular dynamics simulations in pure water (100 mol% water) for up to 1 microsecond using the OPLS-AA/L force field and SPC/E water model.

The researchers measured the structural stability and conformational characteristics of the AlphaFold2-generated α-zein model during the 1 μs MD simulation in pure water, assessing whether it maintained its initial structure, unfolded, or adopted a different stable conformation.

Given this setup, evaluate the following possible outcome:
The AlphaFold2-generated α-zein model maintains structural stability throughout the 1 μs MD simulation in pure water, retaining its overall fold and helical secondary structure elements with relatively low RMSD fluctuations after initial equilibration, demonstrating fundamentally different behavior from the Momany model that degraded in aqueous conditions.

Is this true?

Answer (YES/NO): NO